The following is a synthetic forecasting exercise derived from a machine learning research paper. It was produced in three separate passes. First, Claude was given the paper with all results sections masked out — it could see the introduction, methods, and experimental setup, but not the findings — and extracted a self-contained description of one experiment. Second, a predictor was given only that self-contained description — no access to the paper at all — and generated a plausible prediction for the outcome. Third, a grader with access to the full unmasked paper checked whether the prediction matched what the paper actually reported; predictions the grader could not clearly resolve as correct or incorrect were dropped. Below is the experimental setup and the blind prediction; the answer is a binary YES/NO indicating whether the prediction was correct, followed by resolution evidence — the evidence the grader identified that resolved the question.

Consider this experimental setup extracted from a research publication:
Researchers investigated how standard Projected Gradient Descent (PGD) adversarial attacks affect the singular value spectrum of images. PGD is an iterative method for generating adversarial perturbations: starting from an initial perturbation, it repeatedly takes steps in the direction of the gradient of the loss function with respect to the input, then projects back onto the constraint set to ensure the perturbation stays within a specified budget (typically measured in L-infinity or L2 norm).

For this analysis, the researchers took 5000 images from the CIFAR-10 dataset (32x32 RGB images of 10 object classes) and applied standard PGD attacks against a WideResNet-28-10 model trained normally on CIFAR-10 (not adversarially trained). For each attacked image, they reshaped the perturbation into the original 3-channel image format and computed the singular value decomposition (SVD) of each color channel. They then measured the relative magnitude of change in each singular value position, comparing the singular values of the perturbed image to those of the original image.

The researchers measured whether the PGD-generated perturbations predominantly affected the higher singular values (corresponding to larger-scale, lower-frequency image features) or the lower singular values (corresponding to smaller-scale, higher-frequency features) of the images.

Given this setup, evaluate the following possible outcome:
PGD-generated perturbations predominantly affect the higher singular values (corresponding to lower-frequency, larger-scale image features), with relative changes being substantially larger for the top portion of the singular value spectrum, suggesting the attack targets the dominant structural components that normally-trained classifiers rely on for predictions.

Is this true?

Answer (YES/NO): NO